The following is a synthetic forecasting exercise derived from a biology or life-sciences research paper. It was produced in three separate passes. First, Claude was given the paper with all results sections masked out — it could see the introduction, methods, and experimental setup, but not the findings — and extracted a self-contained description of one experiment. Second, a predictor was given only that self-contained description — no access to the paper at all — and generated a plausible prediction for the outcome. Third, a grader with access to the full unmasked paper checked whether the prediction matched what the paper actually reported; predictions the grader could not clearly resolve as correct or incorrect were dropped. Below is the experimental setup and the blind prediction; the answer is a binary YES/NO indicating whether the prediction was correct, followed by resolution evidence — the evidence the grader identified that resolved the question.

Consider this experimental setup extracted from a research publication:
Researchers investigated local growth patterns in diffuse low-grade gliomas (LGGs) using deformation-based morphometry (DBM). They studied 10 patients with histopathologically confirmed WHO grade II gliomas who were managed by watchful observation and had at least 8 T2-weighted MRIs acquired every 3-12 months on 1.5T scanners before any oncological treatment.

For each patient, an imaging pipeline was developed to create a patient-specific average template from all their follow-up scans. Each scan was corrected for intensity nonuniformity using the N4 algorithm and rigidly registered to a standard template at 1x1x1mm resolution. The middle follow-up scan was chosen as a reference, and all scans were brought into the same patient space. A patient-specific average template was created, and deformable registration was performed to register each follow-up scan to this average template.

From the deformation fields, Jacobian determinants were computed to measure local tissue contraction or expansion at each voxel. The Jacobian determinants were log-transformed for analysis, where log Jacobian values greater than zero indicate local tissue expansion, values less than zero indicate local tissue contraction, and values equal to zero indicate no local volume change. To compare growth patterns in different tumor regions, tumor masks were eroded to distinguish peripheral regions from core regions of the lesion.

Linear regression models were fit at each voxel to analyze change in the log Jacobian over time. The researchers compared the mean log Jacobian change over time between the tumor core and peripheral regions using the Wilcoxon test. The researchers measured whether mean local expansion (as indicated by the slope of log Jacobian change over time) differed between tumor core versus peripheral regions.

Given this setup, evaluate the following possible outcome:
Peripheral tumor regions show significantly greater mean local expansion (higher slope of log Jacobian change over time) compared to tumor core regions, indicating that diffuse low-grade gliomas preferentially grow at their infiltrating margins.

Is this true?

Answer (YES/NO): YES